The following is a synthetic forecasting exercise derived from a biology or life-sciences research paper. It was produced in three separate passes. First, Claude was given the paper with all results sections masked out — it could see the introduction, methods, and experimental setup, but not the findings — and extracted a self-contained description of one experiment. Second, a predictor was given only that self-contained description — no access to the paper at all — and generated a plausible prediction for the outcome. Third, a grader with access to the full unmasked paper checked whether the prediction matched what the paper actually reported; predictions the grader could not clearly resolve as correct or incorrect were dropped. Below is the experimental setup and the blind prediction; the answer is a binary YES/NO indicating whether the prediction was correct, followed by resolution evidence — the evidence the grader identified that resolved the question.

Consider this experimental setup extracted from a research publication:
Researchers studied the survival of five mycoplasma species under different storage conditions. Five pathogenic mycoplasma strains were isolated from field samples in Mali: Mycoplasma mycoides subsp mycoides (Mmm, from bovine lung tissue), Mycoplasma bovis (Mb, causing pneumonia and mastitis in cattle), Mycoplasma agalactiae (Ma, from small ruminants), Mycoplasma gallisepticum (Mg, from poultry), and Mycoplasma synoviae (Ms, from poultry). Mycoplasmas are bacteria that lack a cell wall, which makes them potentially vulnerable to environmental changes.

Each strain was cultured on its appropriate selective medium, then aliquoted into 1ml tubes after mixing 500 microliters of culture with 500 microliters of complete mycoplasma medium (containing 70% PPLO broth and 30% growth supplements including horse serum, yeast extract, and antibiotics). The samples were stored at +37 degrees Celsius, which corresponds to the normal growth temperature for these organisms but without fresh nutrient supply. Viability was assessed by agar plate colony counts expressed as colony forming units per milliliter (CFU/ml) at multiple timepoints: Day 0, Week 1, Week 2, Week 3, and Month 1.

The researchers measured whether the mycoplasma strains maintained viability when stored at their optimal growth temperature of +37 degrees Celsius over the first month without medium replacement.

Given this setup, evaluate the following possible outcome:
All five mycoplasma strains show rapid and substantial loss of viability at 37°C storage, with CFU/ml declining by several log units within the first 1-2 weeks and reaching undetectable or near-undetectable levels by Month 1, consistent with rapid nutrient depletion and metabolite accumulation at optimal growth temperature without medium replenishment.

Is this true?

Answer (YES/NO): YES